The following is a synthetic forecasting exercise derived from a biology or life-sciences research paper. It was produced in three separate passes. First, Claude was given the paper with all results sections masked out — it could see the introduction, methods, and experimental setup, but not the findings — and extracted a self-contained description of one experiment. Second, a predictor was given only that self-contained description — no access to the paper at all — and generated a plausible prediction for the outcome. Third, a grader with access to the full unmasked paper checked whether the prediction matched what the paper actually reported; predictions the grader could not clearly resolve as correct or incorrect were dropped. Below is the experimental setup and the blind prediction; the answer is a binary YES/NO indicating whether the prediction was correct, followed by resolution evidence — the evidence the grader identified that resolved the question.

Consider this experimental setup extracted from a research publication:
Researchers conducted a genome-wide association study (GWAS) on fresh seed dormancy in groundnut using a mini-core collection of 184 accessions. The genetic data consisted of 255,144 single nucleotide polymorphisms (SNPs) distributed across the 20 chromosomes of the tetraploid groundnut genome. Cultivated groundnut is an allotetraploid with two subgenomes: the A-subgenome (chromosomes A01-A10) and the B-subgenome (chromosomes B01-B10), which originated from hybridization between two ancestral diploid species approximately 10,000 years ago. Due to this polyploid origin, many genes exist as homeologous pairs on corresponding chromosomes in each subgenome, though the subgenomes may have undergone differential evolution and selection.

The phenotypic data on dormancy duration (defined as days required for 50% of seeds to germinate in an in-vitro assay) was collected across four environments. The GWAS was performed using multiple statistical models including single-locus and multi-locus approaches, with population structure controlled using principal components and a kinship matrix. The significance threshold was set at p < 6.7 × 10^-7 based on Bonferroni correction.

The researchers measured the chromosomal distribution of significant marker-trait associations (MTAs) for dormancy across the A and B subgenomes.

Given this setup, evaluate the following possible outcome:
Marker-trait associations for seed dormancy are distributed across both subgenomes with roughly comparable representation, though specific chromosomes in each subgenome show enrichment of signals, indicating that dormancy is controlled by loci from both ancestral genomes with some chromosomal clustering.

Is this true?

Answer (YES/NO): YES